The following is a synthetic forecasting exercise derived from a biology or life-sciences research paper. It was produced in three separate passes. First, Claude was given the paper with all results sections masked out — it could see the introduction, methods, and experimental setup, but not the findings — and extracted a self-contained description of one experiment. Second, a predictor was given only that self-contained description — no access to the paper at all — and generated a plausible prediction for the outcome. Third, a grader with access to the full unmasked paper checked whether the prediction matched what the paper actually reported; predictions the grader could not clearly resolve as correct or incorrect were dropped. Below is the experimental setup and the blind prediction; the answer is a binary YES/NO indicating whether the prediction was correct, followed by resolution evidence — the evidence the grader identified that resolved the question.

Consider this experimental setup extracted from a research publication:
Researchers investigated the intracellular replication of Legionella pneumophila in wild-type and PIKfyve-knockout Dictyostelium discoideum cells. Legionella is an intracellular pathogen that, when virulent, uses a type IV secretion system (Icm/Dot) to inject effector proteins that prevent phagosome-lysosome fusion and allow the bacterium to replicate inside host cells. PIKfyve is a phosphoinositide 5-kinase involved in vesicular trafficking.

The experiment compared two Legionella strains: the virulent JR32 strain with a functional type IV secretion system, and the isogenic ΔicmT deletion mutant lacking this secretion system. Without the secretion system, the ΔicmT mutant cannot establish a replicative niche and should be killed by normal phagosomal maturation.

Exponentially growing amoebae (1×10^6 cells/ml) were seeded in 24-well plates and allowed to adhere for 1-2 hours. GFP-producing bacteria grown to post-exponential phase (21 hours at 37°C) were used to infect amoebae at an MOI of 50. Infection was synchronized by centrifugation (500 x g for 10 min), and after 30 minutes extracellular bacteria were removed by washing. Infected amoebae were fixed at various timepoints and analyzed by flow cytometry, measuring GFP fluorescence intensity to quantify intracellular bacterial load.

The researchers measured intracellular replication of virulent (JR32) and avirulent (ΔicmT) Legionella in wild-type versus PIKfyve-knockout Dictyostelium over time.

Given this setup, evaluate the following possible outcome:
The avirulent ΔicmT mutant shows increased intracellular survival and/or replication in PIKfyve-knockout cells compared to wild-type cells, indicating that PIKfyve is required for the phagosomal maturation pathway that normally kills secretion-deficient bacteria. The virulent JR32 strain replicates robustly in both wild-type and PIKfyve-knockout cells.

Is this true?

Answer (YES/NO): NO